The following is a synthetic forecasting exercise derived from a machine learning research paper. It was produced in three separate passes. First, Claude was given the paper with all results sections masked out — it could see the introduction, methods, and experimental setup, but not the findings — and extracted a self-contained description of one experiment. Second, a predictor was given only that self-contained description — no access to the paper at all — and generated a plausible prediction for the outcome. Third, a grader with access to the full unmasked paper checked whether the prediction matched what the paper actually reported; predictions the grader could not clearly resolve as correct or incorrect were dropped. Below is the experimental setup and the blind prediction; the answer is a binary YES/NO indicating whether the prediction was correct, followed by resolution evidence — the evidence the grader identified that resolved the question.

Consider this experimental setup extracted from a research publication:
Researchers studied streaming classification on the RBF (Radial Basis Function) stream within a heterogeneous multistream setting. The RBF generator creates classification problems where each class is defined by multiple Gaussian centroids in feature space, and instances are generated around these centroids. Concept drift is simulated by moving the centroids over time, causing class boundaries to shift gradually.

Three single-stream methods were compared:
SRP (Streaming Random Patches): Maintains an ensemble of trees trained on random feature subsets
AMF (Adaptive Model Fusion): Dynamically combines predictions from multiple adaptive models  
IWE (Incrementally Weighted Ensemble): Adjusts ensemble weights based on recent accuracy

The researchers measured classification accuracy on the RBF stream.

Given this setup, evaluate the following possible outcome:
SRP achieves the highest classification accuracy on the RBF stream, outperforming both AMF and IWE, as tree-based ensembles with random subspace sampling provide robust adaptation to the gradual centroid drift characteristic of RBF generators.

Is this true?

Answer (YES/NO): NO